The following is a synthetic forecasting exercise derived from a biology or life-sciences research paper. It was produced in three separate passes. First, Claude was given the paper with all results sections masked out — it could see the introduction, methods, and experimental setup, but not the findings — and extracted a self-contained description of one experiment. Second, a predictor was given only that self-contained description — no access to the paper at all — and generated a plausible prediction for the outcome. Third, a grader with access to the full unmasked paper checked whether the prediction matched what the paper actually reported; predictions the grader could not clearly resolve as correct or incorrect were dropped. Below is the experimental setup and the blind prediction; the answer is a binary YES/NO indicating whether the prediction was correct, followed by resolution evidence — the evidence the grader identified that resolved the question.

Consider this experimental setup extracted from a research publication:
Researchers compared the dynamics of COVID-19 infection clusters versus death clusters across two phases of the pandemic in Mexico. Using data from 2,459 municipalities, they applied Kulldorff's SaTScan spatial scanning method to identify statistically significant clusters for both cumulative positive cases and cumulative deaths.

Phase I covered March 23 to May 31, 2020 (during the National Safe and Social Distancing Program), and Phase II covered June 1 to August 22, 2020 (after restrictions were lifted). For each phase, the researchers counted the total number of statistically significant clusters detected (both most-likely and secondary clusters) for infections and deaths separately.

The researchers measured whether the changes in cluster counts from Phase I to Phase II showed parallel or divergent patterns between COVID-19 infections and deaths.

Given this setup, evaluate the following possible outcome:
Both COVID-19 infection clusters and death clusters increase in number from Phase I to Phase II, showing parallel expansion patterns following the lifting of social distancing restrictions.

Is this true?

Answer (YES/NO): NO